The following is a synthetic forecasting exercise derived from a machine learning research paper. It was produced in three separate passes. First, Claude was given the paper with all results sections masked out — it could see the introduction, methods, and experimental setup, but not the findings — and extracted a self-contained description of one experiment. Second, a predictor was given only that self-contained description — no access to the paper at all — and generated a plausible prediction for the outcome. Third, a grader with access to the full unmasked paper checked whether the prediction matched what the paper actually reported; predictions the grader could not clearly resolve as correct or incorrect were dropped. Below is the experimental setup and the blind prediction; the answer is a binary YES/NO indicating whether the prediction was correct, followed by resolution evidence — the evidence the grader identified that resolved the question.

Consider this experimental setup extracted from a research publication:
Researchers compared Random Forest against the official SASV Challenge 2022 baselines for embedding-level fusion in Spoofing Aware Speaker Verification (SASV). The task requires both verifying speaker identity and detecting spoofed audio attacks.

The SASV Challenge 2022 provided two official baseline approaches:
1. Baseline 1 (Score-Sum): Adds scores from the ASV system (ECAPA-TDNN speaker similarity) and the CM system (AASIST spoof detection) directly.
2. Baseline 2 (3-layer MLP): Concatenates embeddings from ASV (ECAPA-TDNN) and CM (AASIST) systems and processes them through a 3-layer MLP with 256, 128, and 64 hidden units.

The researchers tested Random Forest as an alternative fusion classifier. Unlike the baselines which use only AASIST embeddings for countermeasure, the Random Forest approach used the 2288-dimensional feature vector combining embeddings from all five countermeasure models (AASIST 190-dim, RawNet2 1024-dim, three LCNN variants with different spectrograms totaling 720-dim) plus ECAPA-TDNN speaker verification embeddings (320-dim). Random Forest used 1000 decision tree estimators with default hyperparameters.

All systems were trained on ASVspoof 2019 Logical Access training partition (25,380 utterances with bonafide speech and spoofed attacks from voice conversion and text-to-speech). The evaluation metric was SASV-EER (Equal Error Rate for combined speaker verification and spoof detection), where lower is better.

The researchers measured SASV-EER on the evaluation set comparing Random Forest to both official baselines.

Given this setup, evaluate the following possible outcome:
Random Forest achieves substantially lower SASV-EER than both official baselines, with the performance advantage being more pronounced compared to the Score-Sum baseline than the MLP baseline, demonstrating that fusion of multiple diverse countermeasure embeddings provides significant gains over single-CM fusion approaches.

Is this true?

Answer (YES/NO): NO